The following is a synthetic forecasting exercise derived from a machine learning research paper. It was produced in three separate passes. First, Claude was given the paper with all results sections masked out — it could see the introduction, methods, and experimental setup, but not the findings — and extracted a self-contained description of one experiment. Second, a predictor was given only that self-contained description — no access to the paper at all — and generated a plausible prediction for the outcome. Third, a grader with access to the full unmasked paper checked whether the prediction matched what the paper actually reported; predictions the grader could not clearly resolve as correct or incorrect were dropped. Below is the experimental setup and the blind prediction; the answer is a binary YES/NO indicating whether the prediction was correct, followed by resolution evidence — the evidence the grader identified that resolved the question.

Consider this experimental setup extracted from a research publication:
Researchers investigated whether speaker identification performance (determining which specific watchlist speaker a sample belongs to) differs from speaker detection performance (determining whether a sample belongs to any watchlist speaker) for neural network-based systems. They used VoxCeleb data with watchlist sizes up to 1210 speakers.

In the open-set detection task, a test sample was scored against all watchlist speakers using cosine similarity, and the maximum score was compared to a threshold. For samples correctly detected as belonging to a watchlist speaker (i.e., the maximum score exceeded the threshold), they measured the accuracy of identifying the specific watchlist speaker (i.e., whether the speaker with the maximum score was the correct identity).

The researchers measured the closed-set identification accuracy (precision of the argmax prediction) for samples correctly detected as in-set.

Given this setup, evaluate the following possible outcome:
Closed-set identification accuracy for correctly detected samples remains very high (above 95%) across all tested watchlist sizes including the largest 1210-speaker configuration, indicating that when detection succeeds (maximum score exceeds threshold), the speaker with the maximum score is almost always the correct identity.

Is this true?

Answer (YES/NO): YES